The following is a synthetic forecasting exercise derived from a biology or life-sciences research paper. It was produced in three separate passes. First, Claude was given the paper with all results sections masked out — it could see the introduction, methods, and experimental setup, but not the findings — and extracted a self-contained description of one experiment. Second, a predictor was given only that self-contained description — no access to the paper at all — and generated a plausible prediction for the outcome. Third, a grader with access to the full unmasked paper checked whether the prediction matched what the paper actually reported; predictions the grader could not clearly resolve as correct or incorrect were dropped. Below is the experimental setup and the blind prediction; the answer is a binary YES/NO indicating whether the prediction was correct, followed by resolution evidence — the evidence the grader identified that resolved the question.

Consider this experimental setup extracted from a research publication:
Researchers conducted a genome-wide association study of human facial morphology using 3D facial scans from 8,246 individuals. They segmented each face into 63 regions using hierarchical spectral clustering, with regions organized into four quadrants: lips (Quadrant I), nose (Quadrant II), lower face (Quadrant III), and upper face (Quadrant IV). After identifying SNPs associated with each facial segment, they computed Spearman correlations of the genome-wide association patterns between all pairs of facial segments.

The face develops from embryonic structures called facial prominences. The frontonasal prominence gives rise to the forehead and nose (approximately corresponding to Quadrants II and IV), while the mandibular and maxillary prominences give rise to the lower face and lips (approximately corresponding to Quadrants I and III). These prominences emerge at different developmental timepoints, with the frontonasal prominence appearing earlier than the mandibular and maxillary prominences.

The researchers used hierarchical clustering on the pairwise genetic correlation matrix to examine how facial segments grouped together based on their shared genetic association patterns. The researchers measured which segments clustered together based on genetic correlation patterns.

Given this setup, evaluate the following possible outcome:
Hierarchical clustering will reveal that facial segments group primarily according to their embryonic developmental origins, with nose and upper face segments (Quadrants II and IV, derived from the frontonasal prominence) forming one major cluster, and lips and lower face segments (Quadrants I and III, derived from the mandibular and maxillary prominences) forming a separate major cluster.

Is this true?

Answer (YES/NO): YES